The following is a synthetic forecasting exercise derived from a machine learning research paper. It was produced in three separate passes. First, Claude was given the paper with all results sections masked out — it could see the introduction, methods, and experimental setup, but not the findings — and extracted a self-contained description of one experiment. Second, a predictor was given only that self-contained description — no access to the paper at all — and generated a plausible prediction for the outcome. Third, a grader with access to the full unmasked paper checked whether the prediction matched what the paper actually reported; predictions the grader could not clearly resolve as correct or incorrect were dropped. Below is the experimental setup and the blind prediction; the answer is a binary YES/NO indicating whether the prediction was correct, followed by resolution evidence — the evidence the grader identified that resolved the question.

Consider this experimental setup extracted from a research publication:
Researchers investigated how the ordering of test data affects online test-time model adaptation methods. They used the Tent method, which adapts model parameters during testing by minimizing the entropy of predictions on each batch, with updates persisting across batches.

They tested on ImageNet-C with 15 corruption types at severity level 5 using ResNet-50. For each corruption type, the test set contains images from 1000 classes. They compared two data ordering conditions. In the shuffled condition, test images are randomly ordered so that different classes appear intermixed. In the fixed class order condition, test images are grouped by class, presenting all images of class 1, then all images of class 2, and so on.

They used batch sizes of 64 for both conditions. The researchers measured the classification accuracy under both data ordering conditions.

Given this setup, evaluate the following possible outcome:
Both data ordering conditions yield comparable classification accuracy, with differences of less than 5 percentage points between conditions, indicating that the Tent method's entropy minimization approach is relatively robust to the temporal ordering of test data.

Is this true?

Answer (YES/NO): NO